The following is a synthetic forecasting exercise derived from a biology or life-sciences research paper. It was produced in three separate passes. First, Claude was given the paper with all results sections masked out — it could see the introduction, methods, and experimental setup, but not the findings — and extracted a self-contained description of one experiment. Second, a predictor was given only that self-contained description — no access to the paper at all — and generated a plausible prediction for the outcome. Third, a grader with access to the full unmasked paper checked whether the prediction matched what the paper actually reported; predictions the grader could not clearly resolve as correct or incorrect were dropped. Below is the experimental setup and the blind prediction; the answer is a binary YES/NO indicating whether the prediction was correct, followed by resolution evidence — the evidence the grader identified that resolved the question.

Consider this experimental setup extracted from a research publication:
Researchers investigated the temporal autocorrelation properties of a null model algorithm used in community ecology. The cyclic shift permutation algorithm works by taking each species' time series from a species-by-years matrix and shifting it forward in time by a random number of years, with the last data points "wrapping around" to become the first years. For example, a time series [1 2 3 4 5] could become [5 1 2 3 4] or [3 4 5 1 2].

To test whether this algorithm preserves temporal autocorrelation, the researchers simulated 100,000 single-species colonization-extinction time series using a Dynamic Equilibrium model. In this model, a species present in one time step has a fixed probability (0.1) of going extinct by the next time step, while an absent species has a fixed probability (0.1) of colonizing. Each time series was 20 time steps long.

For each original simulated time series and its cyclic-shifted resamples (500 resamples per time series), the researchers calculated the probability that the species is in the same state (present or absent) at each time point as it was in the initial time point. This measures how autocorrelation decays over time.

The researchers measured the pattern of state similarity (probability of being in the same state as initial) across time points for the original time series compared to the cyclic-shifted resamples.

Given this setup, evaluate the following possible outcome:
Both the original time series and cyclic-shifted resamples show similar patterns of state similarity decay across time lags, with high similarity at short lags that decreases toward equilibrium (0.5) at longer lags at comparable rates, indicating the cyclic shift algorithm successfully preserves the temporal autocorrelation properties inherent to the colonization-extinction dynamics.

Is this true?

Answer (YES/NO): NO